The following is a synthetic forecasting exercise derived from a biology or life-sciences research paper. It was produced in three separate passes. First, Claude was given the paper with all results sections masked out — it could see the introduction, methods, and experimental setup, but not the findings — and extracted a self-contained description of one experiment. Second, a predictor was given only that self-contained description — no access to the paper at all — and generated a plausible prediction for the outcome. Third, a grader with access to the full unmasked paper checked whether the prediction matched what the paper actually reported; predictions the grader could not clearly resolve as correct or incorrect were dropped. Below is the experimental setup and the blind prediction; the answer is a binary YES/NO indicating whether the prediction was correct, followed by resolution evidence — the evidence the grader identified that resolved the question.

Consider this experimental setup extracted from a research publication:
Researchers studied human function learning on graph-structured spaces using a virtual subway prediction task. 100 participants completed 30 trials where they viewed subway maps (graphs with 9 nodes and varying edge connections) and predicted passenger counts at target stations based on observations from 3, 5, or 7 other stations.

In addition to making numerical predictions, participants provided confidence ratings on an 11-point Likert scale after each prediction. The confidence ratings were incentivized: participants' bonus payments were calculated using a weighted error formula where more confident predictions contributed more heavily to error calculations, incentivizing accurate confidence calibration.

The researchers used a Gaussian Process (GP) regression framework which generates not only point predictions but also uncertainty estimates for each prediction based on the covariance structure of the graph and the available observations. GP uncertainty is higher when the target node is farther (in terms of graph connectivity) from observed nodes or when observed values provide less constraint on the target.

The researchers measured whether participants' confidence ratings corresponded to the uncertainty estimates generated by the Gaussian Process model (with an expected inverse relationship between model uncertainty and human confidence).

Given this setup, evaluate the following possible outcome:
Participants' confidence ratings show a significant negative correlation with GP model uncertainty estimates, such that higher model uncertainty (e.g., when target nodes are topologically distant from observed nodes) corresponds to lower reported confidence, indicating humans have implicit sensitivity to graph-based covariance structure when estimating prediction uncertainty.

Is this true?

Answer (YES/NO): YES